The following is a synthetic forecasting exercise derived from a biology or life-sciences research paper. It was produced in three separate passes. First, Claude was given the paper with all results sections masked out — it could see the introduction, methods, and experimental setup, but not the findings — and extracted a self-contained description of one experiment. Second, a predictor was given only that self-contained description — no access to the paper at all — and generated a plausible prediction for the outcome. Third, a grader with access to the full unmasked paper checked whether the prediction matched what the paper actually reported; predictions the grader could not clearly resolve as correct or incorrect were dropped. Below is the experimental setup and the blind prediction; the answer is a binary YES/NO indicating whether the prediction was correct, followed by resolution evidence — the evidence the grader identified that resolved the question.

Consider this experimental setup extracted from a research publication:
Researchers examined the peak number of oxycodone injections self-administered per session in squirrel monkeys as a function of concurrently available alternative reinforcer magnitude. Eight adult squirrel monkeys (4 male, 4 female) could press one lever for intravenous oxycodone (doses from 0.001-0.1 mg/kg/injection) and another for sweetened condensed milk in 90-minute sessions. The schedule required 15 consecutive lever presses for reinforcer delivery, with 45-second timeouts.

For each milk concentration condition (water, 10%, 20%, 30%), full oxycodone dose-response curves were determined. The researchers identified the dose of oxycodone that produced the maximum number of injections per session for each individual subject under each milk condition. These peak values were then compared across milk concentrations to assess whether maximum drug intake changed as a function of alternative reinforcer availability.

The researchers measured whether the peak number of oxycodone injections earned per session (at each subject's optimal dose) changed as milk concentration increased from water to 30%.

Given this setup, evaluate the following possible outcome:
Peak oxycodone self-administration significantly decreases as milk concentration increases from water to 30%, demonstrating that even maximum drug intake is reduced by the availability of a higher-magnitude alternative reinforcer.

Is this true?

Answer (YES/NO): NO